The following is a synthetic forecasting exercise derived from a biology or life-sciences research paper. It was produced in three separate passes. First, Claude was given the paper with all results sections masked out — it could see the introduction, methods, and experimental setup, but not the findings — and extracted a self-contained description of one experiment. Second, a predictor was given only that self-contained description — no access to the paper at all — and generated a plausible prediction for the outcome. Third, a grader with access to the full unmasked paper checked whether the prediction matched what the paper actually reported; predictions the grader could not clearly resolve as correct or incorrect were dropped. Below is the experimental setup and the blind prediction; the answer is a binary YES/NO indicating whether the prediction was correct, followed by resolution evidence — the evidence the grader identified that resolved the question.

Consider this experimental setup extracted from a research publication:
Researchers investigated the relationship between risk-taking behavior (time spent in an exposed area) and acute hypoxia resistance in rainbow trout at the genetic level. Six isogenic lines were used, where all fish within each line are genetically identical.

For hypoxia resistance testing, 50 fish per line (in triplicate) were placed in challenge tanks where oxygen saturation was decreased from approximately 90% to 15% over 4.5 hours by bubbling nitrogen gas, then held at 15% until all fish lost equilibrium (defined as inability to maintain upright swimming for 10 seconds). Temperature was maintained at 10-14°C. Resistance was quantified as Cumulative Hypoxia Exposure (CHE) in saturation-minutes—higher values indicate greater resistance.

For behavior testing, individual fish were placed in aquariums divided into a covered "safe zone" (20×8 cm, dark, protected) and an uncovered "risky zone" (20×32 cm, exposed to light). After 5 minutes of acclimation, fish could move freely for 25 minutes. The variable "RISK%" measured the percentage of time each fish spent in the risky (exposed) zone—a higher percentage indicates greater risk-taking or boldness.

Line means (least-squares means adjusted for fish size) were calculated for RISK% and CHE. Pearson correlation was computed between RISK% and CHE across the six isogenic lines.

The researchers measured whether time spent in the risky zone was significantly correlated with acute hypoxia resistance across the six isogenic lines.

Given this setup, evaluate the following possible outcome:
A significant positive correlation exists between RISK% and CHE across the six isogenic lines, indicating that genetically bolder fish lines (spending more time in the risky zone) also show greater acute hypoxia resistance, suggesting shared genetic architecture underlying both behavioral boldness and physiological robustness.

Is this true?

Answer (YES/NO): NO